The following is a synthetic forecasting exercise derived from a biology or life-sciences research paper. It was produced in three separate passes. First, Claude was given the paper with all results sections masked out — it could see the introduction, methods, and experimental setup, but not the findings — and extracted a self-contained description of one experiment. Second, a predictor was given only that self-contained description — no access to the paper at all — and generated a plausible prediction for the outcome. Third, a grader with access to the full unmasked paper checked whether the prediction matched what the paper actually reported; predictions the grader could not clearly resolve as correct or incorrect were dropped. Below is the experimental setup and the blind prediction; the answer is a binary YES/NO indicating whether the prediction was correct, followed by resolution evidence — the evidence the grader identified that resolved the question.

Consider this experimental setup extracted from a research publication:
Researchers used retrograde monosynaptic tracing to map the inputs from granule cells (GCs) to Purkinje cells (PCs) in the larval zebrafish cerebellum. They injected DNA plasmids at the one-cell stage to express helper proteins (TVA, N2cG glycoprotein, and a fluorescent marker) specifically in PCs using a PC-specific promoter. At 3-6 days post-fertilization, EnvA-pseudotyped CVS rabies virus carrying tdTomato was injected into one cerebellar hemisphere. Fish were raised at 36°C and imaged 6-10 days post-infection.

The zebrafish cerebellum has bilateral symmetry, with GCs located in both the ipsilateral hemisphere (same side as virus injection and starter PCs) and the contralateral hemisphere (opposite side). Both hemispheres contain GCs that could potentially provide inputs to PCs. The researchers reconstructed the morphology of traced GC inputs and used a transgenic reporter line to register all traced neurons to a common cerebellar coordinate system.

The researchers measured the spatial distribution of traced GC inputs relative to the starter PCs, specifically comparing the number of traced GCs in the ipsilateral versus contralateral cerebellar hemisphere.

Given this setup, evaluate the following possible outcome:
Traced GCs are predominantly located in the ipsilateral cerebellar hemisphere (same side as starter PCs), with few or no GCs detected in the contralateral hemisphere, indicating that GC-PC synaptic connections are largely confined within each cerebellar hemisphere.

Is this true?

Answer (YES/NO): NO